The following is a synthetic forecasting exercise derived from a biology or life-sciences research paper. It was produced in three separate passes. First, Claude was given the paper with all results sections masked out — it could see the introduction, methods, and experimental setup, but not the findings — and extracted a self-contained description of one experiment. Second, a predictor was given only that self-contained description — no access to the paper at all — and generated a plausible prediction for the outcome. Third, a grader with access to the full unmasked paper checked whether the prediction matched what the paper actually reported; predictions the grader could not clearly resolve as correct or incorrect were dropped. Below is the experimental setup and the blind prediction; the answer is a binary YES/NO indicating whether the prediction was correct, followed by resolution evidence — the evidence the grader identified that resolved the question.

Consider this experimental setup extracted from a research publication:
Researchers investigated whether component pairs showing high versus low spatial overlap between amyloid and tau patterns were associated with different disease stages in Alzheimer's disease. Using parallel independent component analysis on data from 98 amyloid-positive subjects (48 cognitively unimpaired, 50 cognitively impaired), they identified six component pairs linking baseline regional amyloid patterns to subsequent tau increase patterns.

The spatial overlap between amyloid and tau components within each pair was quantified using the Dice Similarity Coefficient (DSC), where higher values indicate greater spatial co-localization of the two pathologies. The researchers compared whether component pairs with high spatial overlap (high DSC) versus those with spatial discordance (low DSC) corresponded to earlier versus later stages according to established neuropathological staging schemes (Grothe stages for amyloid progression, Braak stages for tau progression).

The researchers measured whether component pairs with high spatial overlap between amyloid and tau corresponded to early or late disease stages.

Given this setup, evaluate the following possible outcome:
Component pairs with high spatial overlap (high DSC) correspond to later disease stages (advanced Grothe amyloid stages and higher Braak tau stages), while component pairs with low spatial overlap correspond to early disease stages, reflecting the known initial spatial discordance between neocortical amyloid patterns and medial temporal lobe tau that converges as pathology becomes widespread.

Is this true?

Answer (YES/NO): YES